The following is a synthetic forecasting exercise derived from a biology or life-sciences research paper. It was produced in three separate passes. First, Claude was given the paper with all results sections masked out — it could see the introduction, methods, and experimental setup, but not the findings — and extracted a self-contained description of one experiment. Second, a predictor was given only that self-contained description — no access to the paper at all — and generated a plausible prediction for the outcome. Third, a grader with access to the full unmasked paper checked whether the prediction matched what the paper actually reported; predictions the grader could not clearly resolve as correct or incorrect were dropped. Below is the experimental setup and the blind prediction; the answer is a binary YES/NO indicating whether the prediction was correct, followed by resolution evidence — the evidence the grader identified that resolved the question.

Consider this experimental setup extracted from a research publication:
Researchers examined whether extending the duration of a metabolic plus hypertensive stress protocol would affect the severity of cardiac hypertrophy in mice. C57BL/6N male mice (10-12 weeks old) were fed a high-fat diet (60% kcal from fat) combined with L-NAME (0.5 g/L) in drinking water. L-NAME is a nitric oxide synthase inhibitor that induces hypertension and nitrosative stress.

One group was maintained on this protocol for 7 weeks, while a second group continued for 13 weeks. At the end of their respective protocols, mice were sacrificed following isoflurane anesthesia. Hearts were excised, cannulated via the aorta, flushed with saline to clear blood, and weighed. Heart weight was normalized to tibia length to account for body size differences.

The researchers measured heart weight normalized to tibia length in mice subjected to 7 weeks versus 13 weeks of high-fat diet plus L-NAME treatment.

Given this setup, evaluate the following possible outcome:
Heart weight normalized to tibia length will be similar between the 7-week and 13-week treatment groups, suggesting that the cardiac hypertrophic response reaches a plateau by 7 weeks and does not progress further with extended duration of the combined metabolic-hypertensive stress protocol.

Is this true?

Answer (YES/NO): YES